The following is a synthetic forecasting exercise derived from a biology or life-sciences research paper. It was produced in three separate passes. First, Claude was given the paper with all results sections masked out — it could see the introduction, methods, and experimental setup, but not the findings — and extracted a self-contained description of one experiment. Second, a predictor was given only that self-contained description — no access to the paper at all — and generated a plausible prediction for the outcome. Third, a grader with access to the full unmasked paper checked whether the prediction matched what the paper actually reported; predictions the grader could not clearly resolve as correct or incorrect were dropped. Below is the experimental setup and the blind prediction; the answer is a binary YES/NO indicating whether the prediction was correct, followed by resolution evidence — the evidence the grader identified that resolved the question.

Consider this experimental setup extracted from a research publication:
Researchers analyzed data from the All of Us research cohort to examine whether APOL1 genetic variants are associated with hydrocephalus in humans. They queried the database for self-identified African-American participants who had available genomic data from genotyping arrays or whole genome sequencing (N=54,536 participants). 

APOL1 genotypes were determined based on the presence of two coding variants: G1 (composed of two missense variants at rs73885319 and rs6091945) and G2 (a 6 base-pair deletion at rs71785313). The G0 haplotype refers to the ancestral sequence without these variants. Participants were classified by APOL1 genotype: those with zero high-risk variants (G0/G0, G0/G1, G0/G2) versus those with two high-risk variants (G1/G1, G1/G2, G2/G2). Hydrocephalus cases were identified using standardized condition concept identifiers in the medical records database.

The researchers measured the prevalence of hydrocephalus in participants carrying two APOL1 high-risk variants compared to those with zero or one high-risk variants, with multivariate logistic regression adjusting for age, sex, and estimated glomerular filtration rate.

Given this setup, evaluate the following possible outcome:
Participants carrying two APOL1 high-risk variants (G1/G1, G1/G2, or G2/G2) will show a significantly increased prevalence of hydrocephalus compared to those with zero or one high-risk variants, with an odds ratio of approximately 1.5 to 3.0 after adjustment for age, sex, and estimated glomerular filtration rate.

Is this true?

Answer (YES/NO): NO